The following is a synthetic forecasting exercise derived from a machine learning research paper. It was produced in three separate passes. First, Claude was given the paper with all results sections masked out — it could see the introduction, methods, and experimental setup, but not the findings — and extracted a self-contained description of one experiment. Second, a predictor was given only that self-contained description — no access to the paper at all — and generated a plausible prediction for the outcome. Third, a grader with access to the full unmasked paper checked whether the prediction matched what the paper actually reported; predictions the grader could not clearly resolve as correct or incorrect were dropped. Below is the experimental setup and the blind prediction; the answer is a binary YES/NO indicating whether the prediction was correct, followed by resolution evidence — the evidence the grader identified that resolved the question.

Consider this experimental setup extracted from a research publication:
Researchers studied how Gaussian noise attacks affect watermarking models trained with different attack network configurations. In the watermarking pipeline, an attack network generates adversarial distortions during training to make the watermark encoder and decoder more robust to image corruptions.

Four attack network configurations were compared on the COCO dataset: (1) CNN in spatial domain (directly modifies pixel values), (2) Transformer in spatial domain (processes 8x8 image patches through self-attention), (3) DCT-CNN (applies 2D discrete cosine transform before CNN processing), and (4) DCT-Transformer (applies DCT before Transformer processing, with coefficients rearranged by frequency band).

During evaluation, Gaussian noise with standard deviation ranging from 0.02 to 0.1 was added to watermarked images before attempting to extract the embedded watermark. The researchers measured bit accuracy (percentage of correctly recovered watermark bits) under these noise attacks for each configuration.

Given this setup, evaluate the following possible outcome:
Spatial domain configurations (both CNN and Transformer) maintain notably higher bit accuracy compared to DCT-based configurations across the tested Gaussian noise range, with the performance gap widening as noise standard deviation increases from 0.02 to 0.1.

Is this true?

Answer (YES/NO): NO